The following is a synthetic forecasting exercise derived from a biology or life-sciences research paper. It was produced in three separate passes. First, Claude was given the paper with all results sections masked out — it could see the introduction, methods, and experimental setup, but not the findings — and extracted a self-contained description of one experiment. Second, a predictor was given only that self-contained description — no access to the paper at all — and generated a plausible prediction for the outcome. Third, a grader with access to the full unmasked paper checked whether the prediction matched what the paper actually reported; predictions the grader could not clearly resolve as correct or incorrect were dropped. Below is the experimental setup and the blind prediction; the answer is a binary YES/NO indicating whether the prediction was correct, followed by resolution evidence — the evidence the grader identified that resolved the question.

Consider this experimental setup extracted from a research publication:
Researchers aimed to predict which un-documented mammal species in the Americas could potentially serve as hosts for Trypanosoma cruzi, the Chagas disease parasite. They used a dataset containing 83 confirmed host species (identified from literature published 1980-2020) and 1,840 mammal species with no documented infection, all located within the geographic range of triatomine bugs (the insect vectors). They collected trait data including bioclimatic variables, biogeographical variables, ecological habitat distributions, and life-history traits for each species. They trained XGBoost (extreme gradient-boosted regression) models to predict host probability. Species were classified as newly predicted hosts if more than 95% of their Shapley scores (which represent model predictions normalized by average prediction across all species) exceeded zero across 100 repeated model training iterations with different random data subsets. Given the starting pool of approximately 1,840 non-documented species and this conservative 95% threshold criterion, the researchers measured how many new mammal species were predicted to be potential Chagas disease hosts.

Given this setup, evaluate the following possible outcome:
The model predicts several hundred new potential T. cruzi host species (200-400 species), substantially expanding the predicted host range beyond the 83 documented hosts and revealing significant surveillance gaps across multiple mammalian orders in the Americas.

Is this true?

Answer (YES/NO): NO